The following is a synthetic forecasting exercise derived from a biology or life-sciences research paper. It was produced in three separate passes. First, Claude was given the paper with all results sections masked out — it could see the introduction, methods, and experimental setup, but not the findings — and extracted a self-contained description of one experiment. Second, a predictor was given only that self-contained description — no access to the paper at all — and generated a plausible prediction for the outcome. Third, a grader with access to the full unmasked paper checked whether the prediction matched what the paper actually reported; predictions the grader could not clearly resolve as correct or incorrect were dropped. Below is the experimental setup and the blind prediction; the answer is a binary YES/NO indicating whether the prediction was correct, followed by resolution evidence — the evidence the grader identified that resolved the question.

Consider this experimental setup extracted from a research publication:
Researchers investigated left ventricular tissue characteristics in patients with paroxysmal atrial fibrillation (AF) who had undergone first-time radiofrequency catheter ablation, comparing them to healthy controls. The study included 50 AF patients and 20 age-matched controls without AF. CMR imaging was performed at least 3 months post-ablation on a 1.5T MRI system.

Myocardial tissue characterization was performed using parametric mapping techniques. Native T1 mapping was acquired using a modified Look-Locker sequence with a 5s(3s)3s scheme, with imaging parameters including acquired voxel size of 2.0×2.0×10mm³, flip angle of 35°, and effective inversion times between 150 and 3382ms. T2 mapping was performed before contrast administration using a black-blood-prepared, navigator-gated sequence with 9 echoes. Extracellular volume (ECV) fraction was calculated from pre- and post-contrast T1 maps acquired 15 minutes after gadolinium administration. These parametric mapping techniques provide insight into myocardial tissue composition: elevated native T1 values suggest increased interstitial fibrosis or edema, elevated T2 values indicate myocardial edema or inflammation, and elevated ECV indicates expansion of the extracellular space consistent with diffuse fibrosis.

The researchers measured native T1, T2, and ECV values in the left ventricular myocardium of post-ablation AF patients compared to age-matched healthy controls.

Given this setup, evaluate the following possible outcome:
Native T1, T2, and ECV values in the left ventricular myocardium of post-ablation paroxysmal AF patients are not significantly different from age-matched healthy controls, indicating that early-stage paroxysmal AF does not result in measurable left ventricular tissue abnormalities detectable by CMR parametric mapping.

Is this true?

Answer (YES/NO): NO